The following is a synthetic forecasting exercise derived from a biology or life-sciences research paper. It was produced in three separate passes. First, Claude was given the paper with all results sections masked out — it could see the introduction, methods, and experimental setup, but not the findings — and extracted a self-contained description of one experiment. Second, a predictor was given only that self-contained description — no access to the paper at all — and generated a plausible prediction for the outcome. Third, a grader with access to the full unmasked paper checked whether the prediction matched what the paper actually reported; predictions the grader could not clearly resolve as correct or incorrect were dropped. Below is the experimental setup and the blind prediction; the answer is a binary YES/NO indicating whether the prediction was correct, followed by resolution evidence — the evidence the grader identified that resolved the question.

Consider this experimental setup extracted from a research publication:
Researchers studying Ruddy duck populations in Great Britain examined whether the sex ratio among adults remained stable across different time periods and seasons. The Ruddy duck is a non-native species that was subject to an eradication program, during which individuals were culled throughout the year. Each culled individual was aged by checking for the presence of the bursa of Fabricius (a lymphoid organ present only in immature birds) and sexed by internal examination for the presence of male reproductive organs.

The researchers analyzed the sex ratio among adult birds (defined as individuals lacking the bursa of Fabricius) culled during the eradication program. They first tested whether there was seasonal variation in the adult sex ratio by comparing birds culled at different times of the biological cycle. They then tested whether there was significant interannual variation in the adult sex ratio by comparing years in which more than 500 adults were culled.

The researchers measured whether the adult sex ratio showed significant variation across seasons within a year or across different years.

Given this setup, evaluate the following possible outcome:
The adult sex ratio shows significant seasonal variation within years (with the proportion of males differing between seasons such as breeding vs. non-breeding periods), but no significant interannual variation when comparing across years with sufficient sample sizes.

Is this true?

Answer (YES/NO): NO